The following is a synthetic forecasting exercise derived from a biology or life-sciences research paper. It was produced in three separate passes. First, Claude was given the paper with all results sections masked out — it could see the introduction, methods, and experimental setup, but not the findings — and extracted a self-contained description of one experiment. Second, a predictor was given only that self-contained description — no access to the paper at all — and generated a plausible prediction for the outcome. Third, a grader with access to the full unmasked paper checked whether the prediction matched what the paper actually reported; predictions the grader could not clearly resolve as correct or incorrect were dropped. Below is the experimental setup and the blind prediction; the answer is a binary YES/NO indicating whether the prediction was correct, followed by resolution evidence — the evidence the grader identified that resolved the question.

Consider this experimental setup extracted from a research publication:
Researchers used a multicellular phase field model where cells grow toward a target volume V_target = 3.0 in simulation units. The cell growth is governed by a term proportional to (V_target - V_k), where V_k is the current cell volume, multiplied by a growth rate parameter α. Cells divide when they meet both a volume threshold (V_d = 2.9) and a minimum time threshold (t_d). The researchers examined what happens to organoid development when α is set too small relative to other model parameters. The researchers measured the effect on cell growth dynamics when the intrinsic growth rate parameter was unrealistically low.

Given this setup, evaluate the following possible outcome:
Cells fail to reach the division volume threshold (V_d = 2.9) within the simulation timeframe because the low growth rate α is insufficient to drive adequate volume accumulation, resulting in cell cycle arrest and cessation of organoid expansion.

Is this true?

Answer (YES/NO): NO